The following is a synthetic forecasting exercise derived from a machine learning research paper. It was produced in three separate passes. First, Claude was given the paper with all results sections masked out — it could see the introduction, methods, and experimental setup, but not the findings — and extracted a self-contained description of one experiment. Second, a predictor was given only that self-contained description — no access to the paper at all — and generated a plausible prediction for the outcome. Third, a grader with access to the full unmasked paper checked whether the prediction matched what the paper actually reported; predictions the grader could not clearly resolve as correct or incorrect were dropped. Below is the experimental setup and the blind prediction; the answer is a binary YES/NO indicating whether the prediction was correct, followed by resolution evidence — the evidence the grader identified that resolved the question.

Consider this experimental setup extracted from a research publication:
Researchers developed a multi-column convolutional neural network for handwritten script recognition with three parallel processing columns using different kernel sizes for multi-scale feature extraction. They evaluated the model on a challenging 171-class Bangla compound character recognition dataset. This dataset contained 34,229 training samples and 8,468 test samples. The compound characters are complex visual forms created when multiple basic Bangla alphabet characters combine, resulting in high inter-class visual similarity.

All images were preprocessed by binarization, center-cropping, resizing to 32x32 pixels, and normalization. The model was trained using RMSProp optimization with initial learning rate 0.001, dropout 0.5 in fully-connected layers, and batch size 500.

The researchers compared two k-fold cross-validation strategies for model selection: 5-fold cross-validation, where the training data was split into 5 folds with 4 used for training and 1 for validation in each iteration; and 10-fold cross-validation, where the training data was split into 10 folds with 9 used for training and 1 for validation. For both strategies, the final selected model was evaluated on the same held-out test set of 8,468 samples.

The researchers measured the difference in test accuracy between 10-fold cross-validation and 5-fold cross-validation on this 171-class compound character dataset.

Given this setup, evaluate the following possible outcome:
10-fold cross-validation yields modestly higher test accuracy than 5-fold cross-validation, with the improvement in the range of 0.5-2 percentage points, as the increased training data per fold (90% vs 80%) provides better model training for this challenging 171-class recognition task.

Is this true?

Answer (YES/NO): NO